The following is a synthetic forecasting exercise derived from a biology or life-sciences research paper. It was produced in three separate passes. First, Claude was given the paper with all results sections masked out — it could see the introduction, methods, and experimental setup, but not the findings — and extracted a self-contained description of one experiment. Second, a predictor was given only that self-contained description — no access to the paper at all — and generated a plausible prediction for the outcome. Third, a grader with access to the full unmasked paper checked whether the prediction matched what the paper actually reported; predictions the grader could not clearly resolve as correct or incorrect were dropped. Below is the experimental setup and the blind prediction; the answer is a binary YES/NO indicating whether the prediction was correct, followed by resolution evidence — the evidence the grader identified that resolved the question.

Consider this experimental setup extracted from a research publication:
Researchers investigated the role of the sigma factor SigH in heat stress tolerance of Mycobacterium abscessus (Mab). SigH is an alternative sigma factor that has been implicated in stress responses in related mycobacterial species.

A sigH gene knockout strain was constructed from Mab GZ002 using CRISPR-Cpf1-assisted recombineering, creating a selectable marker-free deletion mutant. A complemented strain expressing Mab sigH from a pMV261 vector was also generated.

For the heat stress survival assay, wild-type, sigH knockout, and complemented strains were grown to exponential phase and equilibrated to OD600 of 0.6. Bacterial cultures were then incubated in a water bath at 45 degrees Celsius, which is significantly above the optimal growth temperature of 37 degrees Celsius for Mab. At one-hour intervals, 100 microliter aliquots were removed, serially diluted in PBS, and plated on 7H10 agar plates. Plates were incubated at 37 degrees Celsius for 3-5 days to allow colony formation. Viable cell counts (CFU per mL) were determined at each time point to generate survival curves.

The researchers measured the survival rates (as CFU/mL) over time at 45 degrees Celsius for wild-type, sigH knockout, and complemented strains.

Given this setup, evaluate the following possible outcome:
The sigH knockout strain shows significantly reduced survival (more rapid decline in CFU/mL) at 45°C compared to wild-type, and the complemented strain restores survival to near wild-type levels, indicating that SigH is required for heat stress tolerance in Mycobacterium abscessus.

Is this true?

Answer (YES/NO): YES